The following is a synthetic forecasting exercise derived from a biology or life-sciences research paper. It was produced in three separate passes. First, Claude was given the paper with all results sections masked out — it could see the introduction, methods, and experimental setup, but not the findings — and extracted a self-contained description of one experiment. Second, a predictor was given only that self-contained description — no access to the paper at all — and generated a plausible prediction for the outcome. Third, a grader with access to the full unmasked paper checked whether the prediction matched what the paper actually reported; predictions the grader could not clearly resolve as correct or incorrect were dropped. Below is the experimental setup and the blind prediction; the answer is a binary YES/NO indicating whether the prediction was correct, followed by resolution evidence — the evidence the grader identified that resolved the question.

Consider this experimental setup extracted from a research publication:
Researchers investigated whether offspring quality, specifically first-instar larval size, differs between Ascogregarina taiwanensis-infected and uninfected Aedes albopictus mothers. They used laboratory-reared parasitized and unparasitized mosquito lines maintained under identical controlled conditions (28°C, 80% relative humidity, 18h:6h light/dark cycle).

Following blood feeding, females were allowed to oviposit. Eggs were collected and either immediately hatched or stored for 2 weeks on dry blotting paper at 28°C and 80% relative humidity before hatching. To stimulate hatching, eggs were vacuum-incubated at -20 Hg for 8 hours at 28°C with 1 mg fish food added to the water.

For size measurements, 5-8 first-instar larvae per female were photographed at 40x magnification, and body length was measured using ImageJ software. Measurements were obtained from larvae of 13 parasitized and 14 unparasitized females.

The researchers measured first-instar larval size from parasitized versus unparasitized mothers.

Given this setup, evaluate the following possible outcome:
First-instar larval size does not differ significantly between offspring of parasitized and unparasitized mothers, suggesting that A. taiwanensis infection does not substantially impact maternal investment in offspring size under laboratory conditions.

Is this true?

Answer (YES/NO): NO